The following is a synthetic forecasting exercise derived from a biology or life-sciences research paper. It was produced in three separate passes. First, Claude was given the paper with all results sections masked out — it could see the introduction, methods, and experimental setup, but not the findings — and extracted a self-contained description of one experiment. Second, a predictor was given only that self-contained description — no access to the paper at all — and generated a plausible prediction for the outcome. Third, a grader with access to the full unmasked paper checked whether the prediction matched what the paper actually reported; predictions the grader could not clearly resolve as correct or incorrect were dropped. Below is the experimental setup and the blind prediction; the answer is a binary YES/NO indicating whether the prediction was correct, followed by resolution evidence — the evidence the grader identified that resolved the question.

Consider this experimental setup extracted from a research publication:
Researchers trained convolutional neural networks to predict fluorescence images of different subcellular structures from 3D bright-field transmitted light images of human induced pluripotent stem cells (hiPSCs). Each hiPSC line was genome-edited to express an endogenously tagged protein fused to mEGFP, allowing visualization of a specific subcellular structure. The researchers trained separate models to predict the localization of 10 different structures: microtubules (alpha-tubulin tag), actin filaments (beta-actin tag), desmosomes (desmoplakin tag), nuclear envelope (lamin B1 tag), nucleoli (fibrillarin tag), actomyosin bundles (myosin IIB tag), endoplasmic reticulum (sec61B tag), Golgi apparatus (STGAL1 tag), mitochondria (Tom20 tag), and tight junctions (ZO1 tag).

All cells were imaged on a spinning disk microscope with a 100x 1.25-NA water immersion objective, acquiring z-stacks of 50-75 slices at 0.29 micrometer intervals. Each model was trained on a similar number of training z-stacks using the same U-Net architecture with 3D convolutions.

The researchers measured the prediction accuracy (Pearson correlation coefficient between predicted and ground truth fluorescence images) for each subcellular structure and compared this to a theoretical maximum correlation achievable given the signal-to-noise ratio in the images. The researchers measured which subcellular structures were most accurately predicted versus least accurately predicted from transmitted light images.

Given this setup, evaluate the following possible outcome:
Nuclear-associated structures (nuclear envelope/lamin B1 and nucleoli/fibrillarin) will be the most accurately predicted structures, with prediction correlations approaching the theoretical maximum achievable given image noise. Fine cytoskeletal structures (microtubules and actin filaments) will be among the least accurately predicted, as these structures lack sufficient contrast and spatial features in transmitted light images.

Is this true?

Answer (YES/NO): NO